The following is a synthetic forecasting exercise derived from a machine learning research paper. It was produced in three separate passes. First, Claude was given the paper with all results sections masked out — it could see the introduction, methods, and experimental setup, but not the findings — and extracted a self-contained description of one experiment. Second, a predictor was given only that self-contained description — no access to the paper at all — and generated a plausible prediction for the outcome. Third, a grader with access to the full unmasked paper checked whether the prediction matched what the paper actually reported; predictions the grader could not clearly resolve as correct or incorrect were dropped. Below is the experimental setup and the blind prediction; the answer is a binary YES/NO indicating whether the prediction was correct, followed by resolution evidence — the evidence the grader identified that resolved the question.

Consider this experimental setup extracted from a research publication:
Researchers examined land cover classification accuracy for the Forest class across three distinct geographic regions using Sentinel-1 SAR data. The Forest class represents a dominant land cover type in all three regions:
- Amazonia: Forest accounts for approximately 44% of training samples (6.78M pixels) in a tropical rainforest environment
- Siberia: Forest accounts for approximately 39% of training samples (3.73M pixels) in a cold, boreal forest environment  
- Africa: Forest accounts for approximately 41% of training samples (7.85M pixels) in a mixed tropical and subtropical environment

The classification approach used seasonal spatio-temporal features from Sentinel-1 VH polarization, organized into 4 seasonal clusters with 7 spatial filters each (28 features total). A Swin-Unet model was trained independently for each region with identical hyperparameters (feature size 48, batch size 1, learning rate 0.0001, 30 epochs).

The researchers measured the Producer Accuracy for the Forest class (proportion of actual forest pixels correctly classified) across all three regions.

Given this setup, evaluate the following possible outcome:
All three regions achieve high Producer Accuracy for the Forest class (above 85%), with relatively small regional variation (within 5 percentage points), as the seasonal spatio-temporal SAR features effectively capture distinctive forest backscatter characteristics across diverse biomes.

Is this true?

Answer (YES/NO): YES